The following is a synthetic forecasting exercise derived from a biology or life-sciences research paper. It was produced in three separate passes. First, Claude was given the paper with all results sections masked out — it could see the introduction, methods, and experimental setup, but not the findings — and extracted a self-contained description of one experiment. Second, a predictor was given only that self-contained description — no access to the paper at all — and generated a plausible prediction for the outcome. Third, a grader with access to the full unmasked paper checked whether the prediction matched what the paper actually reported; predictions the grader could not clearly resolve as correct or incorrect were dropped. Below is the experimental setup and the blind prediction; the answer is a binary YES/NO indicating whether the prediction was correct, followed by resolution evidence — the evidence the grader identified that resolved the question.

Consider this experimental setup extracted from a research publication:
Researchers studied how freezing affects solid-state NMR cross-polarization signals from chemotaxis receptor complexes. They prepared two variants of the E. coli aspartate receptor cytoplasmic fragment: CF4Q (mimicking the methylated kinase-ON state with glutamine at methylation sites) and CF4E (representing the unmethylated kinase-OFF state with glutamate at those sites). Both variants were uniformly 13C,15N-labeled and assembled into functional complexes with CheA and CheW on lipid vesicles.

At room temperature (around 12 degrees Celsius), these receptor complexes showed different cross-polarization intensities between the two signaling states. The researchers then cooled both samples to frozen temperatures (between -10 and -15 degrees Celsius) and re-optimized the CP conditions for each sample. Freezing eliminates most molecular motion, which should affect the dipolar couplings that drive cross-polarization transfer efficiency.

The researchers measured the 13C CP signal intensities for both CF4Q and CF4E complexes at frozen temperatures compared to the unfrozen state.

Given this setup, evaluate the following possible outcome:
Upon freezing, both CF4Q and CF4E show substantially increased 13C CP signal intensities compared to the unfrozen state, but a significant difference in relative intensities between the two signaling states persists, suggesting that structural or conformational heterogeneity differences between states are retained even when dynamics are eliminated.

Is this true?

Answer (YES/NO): NO